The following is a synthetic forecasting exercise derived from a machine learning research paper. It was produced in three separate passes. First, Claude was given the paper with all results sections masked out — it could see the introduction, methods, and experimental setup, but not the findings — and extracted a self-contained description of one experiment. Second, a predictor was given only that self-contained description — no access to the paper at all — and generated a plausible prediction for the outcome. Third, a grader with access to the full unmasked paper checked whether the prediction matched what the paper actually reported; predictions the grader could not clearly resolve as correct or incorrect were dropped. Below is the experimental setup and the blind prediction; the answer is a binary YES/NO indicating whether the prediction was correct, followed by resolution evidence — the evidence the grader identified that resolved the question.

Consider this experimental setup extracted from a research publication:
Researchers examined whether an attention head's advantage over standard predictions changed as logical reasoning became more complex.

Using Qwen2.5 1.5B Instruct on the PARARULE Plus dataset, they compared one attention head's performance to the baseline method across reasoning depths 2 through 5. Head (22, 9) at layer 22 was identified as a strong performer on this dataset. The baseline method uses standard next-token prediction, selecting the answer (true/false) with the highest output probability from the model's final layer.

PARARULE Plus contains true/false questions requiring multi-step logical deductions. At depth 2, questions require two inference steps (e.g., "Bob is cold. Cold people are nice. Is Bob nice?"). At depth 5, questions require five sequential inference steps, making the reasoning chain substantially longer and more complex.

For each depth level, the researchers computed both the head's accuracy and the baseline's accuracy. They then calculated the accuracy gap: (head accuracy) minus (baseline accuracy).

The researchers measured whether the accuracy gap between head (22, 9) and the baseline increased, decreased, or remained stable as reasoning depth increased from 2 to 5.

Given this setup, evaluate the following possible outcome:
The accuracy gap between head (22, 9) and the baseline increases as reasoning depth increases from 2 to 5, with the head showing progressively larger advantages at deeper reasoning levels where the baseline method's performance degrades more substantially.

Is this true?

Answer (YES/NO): NO